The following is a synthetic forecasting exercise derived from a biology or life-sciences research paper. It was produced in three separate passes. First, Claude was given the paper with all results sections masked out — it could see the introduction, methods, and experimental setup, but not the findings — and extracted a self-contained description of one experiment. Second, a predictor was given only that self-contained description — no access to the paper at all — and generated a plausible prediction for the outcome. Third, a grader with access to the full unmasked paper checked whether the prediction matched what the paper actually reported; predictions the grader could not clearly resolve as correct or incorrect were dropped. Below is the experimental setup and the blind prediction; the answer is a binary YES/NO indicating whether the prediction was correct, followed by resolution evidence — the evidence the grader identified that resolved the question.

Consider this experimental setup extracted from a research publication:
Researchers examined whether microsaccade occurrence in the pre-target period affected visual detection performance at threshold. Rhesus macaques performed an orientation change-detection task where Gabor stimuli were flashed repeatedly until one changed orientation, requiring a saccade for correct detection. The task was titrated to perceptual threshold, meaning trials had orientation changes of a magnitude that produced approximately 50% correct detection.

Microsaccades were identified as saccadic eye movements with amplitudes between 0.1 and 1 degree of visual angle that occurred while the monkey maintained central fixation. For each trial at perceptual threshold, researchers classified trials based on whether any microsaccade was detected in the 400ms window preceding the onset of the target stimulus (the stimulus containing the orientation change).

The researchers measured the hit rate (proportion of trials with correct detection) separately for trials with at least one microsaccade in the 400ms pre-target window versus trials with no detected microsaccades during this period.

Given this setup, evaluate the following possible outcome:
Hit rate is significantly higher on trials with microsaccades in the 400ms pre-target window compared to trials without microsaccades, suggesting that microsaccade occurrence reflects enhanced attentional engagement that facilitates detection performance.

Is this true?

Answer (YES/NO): NO